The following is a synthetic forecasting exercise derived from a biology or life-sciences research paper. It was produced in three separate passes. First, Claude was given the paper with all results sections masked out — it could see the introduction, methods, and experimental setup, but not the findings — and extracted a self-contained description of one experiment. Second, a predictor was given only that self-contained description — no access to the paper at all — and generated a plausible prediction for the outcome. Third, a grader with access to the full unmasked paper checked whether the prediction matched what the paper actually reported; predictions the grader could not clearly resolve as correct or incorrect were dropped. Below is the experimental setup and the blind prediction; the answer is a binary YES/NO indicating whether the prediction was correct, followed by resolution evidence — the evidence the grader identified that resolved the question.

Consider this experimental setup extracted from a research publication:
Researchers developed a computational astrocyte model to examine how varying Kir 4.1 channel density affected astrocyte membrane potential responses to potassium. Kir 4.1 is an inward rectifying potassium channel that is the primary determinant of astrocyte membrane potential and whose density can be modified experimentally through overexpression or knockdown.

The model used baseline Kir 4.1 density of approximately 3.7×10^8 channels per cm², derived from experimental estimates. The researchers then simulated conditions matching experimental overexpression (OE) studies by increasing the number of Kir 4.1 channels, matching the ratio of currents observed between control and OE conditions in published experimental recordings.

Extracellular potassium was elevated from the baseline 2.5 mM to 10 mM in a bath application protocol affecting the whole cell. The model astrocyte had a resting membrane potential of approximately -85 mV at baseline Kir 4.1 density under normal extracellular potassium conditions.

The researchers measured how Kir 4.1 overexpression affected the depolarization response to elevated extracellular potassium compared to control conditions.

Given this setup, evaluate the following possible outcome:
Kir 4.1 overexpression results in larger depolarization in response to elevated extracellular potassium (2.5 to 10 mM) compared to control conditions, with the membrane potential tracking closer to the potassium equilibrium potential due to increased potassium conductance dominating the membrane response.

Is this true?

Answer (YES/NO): NO